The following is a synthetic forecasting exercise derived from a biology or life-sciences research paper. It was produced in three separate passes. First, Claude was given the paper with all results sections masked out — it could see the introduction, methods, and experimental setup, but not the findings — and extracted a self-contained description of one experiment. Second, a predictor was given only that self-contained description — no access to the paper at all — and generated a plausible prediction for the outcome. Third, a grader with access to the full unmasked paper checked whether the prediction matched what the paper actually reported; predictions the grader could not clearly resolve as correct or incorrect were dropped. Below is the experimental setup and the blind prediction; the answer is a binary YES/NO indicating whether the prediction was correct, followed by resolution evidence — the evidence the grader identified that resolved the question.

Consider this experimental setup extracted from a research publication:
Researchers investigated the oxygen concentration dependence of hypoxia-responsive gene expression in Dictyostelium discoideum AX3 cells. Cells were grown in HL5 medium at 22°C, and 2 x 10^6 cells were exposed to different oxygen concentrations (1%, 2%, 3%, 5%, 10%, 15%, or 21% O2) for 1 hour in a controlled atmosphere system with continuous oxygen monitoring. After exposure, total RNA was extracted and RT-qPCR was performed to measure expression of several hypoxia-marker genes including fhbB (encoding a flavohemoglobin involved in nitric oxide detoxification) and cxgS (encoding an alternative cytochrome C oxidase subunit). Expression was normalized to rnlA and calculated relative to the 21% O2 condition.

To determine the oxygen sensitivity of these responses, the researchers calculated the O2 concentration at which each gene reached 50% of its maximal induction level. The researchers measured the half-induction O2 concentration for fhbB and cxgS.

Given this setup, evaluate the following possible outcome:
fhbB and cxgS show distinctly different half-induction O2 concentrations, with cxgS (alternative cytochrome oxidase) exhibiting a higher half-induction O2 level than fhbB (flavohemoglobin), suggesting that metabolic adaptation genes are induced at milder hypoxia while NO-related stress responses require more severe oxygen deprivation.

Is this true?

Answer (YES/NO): NO